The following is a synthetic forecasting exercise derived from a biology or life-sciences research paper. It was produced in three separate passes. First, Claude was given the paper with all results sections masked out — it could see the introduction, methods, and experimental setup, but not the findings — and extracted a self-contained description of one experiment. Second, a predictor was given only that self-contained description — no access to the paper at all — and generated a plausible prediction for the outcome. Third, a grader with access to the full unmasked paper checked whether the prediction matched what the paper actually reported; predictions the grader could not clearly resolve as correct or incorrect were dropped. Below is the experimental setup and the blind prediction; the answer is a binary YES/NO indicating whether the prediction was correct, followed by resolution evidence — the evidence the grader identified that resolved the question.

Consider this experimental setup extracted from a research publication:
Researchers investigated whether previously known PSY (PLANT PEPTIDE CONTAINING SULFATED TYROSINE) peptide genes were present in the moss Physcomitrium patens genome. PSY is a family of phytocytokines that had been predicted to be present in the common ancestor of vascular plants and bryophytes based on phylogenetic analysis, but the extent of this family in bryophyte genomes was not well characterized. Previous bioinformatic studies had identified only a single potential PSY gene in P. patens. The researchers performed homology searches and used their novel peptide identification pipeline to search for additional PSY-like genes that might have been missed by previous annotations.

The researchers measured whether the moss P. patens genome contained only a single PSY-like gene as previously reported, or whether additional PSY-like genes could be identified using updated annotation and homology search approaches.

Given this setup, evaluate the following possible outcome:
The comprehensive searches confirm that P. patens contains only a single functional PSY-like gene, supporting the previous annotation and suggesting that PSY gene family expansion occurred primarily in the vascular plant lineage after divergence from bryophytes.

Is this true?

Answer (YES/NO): NO